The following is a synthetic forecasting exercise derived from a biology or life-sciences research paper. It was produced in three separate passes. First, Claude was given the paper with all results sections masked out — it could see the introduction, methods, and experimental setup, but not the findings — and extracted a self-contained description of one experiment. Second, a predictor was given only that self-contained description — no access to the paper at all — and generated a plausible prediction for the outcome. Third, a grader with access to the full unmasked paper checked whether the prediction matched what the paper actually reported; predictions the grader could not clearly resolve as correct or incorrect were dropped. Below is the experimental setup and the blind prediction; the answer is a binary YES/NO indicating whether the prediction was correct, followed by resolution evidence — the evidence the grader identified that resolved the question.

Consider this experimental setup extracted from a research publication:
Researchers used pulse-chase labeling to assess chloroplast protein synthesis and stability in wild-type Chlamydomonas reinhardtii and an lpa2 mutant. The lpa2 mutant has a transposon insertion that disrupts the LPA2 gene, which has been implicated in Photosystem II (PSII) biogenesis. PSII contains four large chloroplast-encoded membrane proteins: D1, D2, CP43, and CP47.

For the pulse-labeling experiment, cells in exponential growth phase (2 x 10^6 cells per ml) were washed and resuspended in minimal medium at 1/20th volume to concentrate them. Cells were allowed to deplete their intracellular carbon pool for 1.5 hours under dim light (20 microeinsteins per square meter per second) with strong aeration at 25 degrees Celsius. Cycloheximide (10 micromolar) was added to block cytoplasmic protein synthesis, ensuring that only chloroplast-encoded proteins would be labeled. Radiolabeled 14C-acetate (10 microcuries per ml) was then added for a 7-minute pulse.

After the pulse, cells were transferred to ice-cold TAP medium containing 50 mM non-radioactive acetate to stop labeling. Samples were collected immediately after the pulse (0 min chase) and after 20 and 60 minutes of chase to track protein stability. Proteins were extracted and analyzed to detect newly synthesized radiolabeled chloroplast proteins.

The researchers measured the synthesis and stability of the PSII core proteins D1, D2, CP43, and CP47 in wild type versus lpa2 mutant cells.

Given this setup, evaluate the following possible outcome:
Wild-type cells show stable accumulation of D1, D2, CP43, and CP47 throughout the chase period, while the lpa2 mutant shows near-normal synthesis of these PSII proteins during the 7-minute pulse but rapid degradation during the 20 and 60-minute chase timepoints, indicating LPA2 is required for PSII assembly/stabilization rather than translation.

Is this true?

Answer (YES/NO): NO